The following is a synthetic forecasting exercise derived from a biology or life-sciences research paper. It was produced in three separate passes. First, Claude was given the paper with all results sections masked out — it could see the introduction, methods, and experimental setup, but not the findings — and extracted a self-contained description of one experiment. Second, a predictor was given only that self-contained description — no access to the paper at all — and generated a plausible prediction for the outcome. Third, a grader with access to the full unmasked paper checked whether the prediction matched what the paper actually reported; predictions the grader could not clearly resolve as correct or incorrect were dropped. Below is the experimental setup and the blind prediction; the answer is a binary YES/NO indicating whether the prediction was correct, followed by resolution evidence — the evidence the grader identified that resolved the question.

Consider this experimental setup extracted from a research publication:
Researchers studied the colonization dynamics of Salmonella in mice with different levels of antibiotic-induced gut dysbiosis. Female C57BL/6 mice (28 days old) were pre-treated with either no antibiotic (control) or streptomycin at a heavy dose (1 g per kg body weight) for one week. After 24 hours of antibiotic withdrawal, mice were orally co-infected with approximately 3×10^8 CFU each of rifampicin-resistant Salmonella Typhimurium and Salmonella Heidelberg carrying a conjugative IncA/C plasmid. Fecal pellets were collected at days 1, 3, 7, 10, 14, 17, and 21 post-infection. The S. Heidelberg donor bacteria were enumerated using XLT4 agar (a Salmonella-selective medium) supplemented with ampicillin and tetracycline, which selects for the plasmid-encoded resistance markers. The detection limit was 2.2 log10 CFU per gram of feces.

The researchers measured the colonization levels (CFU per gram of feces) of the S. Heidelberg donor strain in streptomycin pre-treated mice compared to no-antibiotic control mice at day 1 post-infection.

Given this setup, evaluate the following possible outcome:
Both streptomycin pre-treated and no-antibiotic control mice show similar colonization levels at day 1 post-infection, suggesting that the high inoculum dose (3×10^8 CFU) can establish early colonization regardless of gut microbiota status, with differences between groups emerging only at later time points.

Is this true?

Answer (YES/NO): NO